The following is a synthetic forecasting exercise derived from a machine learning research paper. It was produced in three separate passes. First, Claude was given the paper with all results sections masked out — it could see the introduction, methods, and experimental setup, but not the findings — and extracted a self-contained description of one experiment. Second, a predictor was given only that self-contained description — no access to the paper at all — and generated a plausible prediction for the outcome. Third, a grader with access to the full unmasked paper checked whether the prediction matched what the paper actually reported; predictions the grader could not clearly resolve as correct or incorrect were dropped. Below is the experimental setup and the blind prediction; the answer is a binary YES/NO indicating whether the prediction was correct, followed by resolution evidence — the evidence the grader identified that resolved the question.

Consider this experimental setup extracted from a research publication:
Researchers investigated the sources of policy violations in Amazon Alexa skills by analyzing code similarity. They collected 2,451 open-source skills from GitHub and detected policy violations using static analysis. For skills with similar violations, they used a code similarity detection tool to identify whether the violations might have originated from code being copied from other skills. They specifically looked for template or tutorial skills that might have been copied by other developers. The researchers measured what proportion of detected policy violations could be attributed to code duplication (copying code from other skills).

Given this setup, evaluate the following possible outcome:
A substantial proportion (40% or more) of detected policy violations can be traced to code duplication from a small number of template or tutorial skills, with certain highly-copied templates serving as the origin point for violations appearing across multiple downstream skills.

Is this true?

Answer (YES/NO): NO